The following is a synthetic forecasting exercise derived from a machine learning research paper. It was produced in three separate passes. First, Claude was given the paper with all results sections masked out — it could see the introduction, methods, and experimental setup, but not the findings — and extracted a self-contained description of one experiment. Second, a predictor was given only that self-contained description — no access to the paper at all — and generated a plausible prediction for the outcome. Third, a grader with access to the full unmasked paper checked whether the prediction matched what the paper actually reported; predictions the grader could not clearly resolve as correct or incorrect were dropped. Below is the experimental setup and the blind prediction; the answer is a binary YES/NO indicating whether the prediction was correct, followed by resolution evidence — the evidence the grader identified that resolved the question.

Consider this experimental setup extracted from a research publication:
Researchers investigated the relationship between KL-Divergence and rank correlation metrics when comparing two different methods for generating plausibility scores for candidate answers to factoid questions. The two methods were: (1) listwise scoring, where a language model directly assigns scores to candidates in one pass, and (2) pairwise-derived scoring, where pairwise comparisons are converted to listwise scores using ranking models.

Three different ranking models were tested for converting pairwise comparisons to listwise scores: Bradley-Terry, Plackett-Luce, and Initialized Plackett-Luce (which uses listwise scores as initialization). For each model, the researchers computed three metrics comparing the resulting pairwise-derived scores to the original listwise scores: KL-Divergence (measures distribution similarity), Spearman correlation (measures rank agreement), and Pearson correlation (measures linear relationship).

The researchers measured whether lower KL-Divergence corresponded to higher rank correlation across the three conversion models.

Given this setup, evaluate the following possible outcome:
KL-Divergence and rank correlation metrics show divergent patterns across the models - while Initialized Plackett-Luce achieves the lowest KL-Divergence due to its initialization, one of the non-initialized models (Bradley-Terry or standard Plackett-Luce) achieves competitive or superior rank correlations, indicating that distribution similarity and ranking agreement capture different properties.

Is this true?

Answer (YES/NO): NO